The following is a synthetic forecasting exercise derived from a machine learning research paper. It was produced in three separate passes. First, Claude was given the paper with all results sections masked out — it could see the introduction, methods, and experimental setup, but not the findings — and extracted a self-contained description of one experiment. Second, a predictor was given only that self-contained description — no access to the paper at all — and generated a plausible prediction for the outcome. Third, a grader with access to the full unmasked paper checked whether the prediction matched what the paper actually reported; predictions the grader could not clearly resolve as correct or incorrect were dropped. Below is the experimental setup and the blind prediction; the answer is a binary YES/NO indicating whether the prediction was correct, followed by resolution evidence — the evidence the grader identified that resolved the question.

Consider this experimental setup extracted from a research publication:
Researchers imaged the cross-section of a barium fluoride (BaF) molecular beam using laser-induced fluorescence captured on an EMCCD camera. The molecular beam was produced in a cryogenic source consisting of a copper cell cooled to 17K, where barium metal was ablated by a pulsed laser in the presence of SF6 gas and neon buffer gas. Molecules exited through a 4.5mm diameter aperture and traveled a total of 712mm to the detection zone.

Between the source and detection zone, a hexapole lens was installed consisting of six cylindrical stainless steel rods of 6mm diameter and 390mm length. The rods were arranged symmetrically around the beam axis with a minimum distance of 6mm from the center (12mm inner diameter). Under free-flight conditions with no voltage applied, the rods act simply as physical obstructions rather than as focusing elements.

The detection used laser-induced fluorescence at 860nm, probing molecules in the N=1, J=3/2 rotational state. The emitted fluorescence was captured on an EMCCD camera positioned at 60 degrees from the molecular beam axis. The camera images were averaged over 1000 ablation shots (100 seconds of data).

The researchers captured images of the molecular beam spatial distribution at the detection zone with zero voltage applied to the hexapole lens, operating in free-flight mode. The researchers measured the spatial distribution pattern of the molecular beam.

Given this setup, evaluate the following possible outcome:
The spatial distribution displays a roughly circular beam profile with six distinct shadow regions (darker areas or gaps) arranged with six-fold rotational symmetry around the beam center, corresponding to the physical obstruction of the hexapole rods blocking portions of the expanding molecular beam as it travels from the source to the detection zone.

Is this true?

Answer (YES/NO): YES